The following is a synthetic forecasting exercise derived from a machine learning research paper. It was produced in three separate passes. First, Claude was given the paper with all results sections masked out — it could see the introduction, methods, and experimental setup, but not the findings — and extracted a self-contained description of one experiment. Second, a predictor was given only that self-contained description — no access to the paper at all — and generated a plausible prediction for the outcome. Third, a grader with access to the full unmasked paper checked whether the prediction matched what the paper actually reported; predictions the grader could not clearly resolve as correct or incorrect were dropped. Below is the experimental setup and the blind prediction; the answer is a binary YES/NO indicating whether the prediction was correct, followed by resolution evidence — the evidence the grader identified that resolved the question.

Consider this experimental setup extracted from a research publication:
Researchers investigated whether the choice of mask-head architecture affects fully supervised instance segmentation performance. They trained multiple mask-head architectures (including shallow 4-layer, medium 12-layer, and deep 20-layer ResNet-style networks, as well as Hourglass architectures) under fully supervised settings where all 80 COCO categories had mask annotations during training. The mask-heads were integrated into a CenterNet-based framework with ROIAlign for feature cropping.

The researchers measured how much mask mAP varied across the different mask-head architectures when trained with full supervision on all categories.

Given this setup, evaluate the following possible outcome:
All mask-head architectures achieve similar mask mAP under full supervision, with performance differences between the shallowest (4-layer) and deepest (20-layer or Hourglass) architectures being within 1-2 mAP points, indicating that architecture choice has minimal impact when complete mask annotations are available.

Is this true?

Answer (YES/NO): YES